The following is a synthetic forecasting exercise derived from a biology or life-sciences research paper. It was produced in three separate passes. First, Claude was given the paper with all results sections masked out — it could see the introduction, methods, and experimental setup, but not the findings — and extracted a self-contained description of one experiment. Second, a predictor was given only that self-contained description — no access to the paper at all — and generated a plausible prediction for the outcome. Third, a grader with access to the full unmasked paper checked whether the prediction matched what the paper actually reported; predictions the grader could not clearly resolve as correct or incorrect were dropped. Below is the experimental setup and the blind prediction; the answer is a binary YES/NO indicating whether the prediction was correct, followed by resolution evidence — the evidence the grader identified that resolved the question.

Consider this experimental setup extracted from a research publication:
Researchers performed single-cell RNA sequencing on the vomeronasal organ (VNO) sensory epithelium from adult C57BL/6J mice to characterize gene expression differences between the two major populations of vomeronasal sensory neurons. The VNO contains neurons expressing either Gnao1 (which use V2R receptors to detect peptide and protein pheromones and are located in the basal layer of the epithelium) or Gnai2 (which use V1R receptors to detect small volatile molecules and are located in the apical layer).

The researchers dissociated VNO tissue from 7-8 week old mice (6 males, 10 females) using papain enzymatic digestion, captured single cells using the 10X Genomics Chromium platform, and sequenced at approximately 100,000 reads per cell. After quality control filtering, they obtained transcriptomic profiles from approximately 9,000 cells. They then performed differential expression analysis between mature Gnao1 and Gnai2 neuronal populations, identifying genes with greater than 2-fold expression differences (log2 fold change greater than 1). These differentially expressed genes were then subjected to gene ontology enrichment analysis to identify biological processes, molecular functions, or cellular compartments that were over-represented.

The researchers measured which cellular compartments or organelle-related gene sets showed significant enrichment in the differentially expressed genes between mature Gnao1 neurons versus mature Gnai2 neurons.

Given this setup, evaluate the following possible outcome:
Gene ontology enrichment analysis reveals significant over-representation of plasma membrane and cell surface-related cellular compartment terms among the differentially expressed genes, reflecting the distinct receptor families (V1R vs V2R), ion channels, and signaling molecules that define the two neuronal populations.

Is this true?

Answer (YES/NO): NO